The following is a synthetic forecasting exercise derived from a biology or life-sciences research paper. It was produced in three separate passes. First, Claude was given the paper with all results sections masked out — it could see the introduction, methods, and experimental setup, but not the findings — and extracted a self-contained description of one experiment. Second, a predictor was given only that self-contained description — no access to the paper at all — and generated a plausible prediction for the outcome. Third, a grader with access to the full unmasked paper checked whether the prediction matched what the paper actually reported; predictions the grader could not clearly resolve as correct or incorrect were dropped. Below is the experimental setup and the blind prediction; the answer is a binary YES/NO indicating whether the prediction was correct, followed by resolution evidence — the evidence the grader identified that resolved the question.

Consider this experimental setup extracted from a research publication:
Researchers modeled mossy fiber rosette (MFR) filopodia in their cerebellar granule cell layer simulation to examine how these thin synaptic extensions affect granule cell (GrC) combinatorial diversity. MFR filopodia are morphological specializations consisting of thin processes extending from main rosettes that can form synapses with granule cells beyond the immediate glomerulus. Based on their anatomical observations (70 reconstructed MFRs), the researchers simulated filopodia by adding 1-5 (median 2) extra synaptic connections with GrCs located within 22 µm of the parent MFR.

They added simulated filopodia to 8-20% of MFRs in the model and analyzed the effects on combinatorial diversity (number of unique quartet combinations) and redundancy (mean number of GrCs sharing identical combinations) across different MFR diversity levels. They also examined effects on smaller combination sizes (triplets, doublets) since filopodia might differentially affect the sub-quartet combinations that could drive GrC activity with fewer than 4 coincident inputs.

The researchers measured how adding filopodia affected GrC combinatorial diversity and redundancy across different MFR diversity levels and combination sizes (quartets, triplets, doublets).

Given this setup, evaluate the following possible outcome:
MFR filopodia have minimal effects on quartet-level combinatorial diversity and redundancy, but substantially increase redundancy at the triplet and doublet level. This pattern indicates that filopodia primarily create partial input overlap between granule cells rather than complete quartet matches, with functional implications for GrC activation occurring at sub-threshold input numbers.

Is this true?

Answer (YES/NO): NO